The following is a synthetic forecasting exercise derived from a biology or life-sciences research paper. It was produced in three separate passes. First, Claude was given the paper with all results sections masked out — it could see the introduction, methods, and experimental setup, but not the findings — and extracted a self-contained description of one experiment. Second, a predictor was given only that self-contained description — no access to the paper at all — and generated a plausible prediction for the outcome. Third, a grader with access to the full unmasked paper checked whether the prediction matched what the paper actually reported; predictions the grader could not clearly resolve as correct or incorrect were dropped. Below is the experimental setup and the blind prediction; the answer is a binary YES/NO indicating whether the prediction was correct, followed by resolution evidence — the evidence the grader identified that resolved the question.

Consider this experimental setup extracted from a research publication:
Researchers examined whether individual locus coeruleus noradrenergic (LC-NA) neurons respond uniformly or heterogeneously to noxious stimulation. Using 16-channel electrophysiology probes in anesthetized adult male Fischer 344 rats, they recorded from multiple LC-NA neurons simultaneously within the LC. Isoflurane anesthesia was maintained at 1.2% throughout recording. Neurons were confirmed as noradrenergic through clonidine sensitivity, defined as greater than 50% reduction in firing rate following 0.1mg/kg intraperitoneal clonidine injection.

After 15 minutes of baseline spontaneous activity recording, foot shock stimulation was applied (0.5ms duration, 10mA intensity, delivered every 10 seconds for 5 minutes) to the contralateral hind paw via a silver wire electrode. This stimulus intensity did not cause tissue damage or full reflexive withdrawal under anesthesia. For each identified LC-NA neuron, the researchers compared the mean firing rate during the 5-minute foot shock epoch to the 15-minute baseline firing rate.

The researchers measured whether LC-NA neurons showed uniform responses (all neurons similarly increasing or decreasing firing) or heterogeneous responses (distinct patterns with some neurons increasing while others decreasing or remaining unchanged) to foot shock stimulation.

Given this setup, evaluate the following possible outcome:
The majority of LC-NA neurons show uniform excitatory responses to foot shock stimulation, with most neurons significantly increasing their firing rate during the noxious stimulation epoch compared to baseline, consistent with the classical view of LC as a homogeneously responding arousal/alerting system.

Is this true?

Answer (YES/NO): NO